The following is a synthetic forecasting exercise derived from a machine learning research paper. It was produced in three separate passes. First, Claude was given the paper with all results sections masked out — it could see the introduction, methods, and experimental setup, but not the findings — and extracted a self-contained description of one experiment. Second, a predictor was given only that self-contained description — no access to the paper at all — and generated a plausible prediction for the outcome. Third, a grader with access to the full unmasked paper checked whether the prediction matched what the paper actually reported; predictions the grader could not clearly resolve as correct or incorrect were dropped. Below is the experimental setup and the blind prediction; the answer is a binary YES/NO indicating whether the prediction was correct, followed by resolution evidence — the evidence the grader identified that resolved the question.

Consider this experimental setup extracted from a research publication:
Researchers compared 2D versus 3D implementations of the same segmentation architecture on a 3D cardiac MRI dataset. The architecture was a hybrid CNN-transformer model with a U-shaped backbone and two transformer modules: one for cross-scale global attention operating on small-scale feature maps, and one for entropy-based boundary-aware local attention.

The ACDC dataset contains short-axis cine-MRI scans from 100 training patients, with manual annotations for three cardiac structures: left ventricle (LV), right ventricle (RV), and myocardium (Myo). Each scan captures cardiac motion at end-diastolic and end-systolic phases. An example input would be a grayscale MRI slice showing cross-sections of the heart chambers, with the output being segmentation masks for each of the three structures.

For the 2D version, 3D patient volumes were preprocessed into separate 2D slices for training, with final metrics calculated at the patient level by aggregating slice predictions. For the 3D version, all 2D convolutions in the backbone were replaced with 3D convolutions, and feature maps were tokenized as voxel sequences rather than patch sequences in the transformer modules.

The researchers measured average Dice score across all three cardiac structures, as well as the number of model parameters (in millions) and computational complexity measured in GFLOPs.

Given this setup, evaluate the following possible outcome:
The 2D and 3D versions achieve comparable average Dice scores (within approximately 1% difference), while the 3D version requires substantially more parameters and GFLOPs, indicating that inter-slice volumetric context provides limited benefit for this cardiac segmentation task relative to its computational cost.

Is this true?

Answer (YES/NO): YES